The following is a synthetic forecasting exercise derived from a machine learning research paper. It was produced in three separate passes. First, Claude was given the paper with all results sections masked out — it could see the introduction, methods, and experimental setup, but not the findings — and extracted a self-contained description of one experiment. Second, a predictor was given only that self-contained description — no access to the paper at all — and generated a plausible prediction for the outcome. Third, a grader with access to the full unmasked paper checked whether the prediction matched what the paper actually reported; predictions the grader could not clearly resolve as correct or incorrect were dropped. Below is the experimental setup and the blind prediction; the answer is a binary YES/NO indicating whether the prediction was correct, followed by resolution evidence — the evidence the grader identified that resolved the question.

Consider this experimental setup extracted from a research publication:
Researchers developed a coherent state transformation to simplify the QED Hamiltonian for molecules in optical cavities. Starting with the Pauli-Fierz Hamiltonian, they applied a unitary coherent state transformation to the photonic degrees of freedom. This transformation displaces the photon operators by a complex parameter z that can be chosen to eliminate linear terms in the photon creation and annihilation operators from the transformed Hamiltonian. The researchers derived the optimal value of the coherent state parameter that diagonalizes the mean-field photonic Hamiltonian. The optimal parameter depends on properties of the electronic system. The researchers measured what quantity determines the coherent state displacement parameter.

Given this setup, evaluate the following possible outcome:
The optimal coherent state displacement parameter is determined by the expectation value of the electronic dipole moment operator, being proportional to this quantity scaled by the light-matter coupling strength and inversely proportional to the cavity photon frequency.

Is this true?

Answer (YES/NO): NO